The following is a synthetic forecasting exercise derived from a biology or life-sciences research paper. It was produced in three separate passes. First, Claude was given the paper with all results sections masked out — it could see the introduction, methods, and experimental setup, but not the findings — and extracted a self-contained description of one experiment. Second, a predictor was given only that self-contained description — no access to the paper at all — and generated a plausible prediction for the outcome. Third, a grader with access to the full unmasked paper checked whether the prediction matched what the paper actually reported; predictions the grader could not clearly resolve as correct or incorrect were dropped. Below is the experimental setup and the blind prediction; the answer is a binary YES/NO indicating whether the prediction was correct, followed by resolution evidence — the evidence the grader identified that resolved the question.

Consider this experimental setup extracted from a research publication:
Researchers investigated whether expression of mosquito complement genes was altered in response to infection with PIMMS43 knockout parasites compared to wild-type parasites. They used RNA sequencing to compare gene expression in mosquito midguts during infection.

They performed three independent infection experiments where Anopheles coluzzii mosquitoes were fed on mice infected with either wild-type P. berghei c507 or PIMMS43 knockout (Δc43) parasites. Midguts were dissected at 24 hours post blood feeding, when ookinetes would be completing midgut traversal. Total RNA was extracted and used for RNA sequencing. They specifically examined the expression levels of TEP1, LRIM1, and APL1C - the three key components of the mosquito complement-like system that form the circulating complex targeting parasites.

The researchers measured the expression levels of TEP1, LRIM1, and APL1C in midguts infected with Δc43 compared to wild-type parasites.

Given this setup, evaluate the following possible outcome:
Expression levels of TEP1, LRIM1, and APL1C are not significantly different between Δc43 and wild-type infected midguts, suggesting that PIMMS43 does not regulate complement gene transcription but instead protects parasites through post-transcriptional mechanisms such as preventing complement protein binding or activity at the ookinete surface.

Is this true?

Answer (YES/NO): NO